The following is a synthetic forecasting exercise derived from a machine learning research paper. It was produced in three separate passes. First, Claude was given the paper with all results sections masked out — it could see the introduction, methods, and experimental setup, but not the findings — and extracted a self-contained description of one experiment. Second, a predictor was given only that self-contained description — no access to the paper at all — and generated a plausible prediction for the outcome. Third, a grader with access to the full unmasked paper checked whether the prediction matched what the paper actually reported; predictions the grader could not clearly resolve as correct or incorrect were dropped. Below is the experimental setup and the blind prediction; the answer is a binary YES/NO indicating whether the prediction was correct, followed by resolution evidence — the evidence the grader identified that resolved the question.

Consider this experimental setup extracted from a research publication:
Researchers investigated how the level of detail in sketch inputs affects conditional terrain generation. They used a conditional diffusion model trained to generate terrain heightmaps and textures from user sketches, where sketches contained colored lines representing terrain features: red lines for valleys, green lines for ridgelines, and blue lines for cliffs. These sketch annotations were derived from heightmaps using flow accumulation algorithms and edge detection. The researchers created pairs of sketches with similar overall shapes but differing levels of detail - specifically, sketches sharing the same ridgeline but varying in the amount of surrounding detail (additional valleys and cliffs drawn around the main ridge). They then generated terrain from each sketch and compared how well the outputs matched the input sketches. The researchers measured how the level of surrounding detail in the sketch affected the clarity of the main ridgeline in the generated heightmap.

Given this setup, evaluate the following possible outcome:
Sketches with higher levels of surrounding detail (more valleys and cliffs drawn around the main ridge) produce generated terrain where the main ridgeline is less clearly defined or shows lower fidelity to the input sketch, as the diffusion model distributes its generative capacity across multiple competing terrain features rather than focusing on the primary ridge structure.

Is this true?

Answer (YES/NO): NO